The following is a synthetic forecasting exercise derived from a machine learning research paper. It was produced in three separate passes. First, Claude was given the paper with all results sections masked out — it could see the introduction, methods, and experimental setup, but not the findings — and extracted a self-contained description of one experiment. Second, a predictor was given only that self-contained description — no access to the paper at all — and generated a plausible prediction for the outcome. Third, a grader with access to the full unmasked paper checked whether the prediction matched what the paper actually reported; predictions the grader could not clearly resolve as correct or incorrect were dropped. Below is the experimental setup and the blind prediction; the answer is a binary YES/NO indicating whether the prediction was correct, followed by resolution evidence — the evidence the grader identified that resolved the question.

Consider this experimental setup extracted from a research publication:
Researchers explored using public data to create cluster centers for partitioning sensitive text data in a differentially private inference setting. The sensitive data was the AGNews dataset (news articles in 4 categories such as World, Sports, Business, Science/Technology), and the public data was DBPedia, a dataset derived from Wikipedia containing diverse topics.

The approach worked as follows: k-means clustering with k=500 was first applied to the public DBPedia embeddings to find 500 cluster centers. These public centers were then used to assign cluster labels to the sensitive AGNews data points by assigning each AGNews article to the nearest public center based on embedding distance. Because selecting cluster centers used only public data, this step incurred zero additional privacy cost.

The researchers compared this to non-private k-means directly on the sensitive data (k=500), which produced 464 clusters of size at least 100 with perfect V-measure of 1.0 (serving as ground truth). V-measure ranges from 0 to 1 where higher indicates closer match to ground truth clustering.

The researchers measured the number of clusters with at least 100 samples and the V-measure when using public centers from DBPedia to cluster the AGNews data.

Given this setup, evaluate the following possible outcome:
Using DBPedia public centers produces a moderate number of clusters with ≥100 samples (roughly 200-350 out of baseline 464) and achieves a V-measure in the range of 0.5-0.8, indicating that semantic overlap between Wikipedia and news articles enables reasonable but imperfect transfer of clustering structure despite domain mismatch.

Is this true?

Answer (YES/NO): NO